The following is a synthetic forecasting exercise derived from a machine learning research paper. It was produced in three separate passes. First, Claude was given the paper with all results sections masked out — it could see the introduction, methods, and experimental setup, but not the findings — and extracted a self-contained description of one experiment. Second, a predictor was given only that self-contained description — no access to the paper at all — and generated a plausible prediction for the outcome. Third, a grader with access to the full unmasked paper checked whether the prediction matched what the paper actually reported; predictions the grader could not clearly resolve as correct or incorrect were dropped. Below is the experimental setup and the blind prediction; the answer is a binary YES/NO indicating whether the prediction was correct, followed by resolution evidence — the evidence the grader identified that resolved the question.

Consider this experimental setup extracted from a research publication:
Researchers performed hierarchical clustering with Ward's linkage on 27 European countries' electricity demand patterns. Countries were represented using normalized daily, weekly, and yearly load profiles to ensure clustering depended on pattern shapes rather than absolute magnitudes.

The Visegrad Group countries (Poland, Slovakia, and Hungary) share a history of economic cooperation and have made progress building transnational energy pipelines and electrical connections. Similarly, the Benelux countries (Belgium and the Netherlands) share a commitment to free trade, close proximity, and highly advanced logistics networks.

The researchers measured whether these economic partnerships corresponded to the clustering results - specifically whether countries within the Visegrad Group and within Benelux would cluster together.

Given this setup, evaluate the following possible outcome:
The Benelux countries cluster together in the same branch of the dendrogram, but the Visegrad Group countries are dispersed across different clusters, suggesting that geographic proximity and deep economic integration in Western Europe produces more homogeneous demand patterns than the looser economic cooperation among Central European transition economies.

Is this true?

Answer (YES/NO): NO